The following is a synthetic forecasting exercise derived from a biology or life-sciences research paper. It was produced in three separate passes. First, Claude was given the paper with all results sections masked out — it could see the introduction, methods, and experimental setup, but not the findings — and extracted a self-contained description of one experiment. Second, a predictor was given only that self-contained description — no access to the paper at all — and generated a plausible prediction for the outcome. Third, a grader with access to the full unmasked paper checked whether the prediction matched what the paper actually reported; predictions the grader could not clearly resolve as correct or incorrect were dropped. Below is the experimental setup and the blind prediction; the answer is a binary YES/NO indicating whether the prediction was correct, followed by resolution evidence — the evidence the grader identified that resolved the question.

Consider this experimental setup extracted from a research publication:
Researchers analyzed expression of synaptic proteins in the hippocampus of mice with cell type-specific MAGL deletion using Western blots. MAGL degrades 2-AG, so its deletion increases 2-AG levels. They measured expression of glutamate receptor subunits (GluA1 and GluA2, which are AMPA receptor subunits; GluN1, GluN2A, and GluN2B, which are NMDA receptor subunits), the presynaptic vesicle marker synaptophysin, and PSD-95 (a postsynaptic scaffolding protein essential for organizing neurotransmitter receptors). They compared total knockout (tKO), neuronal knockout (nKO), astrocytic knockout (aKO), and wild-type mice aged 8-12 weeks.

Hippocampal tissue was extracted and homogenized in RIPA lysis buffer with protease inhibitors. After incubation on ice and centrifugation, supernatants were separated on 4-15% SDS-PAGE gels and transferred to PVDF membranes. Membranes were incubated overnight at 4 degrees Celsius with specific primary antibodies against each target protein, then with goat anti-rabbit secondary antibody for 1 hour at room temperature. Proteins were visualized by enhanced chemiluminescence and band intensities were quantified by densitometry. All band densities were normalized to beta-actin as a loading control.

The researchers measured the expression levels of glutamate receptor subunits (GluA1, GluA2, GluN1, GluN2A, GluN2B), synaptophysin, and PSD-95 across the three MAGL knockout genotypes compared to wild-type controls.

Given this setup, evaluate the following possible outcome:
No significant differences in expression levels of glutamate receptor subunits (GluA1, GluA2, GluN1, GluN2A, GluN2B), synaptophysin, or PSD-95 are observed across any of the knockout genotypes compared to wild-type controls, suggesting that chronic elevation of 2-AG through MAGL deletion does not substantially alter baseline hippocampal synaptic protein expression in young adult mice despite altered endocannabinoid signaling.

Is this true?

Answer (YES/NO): NO